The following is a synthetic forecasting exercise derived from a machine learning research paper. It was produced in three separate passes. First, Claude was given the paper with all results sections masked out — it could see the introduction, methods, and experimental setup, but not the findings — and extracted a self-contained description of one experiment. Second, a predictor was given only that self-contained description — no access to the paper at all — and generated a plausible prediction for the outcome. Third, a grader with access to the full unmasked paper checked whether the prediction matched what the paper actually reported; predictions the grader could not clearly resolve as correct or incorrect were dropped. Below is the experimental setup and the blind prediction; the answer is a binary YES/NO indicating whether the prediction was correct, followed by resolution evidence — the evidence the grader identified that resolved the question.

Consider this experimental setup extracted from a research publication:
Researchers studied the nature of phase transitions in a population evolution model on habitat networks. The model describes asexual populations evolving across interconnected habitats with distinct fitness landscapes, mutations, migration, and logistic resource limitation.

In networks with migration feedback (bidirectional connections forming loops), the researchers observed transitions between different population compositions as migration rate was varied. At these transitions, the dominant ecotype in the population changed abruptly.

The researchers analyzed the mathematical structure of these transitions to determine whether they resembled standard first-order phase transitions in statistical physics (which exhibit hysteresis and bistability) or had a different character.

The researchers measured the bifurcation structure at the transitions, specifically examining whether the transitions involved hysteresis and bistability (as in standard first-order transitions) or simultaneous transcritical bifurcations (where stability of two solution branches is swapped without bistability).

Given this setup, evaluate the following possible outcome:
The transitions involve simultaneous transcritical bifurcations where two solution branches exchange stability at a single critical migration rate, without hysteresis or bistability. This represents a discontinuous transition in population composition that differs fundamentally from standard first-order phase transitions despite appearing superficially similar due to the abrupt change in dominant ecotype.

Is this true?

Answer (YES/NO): YES